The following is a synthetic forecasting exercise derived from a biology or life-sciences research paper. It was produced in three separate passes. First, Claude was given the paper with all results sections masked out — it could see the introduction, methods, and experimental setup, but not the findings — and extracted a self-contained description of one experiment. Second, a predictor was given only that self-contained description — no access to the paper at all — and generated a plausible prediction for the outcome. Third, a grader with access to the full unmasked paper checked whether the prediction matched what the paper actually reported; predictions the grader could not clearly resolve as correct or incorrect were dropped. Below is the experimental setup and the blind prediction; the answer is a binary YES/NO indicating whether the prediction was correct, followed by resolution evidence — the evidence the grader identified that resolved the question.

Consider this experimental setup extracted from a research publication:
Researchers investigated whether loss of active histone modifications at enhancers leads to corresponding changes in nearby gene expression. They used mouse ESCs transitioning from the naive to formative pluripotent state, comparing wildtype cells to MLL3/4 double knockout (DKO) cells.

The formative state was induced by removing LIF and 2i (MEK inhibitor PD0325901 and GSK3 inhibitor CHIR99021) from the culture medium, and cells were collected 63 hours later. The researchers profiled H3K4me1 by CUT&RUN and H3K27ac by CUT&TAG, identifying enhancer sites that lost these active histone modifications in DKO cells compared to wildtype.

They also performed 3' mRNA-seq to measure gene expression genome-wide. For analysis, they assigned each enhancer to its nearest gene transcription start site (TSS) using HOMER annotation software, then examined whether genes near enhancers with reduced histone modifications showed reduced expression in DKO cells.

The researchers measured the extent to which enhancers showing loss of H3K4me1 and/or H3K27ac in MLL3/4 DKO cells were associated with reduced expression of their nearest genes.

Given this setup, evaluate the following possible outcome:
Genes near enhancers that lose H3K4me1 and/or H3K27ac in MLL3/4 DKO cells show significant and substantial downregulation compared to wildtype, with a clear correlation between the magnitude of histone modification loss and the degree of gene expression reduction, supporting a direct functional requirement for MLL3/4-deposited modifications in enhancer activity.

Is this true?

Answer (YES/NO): NO